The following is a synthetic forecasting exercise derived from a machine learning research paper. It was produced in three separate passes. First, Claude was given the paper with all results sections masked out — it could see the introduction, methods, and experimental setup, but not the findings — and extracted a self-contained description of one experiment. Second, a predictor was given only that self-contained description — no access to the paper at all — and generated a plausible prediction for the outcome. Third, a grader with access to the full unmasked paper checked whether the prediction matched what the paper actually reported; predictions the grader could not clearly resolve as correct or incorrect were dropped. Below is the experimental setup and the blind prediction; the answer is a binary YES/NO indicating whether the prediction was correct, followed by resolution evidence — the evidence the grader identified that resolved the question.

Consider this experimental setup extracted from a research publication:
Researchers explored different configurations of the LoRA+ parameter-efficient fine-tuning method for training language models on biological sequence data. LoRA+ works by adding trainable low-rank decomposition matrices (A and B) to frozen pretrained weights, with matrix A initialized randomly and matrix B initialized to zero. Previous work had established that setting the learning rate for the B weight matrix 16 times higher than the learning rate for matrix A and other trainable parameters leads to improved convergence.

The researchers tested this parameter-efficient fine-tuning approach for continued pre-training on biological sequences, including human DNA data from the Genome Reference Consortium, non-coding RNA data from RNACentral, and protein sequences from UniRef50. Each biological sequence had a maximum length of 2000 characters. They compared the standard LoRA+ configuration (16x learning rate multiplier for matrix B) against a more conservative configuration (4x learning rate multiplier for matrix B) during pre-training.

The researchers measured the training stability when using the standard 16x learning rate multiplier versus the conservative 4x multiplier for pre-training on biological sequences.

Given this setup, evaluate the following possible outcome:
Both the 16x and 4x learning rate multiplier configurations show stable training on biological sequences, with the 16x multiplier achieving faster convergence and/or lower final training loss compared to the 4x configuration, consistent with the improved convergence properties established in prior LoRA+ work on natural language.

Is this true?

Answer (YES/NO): NO